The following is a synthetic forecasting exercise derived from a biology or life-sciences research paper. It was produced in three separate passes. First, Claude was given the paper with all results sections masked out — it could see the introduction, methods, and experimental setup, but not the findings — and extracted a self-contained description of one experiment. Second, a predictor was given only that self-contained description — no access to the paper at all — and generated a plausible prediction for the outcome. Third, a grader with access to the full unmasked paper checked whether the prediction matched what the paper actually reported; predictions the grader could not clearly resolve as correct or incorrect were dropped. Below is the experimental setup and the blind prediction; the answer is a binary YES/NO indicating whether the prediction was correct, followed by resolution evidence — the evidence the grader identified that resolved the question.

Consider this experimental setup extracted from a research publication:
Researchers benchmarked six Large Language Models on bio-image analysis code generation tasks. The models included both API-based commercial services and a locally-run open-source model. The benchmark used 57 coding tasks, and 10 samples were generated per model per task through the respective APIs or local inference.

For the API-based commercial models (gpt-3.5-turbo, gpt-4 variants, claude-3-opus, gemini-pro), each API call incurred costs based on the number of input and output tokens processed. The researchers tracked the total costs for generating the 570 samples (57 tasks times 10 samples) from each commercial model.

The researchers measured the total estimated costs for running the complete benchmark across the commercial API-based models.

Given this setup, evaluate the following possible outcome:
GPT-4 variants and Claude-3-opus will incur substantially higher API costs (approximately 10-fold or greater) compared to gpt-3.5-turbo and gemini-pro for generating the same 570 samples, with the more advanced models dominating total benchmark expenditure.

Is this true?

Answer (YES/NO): YES